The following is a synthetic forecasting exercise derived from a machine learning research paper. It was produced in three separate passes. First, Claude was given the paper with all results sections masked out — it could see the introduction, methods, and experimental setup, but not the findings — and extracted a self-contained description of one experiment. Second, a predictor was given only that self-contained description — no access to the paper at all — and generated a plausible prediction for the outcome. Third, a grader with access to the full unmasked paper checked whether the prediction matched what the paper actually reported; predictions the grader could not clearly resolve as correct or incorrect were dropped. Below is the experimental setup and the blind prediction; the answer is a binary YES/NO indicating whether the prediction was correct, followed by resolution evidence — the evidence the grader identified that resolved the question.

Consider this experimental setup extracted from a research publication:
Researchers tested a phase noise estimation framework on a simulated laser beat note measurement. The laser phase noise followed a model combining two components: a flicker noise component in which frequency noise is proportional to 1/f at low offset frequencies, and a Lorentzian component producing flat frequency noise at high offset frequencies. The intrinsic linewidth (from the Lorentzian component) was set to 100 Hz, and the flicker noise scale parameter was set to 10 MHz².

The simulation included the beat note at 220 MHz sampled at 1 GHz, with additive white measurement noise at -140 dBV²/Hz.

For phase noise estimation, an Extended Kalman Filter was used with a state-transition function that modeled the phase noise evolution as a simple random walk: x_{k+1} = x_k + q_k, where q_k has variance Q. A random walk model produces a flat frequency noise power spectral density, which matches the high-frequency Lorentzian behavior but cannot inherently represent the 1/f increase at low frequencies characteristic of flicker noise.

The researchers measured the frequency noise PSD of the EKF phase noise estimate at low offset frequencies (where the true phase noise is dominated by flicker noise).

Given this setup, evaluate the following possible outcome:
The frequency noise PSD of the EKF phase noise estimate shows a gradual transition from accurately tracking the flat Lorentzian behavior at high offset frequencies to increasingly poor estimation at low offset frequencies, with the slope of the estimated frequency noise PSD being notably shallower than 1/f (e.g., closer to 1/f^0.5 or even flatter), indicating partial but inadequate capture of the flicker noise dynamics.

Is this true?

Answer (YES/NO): NO